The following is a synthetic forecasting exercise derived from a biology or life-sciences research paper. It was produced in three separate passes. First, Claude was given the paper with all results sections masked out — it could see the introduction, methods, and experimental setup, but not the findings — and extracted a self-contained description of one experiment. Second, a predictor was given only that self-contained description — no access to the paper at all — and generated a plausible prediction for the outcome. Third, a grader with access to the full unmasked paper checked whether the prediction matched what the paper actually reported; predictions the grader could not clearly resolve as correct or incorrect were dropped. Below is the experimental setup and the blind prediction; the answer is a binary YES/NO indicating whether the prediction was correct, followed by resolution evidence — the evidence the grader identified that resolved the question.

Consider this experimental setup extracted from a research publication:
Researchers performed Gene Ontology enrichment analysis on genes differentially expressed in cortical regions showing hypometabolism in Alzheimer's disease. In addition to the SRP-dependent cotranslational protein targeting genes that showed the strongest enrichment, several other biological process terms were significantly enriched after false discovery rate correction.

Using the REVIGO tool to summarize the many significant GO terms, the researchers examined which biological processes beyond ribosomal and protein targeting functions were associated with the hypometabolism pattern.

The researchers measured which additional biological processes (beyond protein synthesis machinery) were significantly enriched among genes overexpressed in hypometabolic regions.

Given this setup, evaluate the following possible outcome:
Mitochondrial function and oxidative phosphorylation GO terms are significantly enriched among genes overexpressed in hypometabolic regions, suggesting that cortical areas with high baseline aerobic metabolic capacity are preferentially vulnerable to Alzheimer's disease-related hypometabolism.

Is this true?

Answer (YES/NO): NO